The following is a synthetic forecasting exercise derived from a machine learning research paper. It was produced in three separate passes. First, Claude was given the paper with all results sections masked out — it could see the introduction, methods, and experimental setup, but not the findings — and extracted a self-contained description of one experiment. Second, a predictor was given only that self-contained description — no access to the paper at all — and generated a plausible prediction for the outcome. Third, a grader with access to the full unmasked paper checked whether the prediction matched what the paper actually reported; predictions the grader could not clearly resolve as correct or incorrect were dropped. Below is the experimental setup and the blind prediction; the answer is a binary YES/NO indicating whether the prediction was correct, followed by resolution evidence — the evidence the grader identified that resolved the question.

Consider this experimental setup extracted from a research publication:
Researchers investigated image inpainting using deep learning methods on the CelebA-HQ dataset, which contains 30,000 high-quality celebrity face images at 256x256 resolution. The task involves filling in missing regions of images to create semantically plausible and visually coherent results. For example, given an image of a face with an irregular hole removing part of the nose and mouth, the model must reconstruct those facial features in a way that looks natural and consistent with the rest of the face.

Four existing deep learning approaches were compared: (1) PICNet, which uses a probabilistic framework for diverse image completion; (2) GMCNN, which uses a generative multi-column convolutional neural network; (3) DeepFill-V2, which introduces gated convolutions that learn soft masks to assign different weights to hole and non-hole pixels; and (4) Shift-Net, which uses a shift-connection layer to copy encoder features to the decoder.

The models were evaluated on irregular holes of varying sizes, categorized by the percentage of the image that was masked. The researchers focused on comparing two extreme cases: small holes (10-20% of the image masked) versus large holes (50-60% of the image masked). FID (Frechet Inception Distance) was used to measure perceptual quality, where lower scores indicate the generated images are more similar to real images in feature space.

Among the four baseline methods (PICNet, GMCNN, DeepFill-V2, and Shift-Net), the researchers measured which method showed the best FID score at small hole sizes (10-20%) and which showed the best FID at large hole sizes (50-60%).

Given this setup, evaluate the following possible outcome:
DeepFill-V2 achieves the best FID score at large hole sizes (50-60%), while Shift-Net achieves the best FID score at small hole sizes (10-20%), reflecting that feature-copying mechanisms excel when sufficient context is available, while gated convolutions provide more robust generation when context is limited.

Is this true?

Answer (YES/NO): NO